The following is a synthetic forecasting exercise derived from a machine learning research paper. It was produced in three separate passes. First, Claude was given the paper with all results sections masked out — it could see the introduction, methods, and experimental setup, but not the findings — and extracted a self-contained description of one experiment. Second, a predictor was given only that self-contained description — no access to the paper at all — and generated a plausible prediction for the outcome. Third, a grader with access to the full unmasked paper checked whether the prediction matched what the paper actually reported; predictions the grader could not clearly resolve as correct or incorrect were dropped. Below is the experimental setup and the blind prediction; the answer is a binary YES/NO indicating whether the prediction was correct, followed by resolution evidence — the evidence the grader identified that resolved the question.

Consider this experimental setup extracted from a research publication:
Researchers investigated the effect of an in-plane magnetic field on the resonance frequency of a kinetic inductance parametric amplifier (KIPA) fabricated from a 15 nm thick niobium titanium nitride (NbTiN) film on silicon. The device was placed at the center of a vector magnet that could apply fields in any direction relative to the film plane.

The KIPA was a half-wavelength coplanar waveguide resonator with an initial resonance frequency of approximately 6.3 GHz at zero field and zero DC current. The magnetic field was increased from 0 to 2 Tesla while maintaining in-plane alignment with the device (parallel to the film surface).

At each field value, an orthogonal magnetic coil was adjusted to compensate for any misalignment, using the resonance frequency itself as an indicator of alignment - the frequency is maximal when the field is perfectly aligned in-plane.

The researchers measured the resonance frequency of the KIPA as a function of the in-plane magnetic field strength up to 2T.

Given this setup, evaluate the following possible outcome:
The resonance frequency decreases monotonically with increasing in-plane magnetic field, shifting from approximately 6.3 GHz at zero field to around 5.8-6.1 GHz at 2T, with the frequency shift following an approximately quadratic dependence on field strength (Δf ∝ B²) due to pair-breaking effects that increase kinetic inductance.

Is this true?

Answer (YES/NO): NO